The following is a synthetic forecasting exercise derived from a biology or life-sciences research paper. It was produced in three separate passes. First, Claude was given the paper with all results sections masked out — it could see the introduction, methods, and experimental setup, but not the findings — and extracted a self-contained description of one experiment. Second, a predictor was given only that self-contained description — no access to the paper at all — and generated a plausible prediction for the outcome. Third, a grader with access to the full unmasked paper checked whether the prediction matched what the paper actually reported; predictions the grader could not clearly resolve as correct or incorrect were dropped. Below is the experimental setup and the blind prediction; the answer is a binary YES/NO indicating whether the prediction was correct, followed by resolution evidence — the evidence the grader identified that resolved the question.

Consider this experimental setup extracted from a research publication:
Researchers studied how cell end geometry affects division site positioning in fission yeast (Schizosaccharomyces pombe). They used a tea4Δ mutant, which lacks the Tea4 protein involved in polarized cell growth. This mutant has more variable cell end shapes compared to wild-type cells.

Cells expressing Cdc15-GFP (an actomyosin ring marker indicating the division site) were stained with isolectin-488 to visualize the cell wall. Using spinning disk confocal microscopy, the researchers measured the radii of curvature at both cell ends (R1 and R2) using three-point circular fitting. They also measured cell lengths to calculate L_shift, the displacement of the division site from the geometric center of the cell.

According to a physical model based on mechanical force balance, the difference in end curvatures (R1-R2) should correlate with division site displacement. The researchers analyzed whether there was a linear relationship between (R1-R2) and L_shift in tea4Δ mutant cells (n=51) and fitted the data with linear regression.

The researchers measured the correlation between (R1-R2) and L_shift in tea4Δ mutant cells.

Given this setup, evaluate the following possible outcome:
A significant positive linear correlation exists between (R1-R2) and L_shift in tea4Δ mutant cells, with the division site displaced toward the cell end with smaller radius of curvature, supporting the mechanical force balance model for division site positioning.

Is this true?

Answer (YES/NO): NO